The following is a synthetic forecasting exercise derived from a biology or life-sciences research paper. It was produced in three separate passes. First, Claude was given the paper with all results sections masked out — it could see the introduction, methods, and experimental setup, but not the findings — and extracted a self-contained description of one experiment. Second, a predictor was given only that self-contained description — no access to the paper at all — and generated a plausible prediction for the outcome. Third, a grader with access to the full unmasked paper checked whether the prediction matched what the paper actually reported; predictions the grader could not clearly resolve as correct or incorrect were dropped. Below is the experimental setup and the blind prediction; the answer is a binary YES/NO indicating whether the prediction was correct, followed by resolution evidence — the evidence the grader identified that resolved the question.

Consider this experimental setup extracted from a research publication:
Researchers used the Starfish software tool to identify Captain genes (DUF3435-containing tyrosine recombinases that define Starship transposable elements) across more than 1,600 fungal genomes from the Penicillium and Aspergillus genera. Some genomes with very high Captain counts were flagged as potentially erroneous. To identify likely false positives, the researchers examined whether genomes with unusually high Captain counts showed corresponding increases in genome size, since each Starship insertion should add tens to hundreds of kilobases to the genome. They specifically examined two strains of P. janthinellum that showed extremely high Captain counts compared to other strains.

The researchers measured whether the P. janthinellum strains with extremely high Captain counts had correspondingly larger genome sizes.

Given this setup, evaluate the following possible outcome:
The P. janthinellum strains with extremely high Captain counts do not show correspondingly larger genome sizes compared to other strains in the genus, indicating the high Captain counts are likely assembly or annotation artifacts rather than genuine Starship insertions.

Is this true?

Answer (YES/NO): YES